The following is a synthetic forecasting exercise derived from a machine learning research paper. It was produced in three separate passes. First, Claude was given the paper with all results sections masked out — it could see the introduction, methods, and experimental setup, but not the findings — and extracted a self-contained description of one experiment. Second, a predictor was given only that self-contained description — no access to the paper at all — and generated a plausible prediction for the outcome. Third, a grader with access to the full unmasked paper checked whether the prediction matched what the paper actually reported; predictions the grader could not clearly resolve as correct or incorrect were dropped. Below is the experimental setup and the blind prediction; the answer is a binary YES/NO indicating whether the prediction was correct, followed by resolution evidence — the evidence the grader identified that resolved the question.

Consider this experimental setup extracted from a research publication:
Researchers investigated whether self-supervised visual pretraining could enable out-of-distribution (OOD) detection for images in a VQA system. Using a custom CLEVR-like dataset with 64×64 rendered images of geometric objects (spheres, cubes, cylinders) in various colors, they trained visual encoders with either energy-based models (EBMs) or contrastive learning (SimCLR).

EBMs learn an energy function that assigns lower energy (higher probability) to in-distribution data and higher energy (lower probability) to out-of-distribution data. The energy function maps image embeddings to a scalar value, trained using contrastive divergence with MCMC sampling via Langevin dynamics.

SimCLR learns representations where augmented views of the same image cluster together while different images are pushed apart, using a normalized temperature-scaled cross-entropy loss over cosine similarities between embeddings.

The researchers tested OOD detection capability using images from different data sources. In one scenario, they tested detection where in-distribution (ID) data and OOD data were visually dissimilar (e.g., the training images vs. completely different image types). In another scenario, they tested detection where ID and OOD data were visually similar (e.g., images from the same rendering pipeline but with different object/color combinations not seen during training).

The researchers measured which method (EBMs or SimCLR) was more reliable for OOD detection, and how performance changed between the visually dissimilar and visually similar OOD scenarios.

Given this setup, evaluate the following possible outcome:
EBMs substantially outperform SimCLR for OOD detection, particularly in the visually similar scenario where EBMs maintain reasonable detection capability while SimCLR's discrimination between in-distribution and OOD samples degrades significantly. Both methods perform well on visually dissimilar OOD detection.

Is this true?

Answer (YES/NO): NO